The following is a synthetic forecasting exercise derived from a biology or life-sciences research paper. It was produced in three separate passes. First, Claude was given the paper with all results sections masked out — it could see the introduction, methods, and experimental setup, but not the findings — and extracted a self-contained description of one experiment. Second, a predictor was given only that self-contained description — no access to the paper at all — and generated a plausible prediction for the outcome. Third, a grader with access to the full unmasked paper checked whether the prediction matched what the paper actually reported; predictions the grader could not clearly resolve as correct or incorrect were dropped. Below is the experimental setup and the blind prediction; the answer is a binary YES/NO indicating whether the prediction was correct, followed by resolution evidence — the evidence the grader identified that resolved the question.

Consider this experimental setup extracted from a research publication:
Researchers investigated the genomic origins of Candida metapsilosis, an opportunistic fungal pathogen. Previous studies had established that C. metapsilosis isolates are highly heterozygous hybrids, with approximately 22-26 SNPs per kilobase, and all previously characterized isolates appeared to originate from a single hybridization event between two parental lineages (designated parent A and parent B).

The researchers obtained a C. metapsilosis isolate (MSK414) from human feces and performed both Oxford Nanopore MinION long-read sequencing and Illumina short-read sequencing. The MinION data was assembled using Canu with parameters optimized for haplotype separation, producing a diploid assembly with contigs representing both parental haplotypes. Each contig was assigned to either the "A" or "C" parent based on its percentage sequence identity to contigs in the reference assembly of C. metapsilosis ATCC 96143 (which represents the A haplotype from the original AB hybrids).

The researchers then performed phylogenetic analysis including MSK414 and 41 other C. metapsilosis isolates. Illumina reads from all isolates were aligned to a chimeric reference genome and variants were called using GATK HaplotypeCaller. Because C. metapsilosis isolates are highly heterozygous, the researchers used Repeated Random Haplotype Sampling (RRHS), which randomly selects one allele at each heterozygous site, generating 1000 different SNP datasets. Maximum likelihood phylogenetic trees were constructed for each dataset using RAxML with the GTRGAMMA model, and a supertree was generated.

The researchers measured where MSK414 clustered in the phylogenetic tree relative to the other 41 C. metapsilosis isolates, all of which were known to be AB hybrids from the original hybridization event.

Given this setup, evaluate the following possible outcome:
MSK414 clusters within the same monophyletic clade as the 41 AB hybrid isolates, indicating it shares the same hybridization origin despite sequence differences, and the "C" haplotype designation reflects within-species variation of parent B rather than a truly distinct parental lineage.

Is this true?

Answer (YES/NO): NO